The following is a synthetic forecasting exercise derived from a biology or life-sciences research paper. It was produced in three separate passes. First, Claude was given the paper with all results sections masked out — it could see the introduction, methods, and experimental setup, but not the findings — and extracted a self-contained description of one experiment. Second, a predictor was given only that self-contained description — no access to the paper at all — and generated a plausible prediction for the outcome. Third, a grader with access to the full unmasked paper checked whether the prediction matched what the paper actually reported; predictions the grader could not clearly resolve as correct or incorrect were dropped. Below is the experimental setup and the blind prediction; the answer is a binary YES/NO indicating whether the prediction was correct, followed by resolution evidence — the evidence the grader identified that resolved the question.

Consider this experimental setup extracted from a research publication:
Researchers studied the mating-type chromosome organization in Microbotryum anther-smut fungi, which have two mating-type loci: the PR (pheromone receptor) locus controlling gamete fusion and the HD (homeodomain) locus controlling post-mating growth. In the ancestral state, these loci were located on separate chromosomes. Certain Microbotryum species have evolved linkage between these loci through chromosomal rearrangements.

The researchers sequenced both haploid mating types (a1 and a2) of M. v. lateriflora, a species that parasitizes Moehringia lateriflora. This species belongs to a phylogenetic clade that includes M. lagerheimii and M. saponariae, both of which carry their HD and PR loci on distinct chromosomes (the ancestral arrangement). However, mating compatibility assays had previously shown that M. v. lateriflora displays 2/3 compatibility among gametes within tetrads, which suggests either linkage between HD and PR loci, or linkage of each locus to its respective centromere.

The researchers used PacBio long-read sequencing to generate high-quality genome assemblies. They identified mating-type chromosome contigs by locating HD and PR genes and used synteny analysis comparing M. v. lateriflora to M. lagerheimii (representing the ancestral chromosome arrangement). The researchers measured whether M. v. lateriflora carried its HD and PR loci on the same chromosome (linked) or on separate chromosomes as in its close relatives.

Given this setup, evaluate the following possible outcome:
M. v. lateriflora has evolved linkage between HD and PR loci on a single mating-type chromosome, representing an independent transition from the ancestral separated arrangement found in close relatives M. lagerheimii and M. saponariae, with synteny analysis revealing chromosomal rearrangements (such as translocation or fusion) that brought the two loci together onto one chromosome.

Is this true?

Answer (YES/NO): YES